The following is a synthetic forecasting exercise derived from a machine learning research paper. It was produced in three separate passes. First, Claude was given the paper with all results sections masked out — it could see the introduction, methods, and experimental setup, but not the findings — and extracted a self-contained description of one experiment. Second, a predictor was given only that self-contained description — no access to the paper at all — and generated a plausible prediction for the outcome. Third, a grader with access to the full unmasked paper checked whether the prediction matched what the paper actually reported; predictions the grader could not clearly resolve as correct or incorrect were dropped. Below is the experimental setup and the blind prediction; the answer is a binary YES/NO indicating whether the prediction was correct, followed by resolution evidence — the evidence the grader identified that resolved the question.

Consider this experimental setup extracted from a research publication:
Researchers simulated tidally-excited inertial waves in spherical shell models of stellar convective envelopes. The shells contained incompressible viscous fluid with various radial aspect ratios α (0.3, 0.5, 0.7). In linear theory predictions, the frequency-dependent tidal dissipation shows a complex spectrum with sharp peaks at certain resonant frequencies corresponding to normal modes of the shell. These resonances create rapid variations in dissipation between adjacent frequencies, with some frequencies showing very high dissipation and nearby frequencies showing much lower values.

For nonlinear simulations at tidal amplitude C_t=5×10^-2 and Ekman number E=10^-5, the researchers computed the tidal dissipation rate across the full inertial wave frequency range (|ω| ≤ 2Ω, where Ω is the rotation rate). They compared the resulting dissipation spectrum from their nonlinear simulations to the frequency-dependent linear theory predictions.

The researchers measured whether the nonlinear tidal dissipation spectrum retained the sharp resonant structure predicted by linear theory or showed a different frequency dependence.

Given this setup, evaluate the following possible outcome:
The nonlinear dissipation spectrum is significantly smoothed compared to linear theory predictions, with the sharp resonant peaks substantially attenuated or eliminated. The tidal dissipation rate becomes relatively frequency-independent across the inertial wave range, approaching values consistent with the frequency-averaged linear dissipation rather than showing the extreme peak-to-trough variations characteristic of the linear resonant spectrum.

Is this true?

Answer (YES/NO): NO